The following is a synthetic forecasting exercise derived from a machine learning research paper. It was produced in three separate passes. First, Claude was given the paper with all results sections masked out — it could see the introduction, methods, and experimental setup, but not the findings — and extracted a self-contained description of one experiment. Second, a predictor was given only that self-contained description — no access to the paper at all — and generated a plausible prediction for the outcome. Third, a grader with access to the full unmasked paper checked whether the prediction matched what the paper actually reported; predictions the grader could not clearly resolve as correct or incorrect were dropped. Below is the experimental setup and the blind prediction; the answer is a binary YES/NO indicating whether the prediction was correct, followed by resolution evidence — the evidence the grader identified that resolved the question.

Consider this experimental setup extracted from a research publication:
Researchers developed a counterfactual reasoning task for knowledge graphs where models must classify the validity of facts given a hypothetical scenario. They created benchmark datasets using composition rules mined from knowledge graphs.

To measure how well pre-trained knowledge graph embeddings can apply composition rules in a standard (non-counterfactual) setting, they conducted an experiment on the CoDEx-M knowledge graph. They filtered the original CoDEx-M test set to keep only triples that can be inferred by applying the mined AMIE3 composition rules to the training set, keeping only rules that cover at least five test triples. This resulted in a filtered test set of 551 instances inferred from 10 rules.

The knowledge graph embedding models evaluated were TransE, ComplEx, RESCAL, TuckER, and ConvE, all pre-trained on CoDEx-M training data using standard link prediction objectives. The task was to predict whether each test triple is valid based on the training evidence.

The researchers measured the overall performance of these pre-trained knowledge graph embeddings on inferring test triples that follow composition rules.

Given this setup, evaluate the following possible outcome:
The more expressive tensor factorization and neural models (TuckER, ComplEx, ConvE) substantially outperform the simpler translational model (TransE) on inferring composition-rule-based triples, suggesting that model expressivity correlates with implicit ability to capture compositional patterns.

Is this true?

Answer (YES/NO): NO